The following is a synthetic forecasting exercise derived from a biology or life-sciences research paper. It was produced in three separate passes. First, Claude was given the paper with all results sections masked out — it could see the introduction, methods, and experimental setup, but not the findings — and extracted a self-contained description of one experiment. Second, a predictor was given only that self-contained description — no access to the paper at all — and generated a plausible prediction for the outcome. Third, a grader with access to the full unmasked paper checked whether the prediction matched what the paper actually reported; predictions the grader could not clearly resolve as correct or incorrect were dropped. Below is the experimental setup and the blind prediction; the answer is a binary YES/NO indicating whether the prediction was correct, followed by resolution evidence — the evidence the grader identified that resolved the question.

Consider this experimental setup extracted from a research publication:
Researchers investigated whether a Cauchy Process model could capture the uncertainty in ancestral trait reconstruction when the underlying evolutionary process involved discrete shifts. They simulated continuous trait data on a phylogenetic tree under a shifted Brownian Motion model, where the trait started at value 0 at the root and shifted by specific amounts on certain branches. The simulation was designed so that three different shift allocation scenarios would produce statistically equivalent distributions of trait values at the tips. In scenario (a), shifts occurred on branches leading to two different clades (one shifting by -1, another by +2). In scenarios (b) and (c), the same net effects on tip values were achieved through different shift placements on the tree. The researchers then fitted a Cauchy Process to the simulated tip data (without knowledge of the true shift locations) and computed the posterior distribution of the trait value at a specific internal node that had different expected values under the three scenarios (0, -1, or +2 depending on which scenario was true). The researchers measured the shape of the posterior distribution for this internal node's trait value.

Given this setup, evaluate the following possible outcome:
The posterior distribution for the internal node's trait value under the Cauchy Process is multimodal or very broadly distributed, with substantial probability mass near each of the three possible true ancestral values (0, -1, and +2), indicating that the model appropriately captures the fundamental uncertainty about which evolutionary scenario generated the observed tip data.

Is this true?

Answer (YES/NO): YES